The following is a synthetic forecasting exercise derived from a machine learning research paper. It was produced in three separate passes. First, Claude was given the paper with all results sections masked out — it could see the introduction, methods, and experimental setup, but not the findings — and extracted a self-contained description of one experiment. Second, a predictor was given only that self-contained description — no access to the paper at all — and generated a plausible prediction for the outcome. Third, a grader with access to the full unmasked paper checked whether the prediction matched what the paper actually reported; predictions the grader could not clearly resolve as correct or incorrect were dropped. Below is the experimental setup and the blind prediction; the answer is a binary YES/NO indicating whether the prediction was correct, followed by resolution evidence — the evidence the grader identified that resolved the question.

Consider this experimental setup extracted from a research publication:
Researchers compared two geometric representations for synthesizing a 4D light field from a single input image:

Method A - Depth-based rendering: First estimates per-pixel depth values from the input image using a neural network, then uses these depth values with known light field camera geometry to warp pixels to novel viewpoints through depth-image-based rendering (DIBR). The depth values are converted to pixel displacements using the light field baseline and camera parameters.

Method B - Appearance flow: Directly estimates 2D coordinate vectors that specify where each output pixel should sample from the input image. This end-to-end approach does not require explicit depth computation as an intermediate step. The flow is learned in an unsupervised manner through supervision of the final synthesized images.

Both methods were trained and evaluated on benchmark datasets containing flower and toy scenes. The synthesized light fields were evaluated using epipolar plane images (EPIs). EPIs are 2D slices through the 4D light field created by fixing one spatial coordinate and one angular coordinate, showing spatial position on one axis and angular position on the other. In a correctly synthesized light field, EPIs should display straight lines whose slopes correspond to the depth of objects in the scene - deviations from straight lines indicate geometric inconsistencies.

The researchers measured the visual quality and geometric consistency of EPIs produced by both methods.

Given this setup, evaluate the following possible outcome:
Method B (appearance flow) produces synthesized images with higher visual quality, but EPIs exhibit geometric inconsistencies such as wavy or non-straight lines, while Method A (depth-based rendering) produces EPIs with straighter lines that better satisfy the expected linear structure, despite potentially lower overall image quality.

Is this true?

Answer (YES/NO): NO